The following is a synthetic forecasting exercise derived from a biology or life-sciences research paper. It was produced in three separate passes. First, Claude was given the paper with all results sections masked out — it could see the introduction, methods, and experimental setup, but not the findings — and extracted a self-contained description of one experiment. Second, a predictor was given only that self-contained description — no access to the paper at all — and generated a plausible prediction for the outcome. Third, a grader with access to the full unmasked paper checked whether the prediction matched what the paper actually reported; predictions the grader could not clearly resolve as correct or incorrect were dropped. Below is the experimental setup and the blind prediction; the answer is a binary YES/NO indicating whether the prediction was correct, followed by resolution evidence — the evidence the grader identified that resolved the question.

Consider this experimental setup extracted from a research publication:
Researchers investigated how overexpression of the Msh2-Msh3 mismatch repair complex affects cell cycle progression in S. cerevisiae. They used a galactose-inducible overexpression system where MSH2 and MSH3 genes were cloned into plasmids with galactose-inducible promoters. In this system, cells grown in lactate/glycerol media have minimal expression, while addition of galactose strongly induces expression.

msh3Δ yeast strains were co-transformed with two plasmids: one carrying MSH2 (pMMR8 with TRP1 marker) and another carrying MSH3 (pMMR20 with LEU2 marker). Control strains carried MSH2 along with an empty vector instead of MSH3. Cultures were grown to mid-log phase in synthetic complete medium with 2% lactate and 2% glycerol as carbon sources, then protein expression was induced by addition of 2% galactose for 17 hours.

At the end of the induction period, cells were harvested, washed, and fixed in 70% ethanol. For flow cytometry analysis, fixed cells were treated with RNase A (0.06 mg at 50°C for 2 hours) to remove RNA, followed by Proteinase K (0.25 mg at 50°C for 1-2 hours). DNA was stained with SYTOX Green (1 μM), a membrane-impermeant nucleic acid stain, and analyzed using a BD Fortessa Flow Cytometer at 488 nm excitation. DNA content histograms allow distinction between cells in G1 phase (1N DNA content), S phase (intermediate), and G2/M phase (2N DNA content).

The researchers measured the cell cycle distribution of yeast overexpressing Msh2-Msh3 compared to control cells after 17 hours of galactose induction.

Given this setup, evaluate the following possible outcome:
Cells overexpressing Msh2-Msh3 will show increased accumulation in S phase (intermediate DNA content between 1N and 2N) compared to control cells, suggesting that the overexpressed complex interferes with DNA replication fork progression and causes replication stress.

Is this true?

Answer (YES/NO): YES